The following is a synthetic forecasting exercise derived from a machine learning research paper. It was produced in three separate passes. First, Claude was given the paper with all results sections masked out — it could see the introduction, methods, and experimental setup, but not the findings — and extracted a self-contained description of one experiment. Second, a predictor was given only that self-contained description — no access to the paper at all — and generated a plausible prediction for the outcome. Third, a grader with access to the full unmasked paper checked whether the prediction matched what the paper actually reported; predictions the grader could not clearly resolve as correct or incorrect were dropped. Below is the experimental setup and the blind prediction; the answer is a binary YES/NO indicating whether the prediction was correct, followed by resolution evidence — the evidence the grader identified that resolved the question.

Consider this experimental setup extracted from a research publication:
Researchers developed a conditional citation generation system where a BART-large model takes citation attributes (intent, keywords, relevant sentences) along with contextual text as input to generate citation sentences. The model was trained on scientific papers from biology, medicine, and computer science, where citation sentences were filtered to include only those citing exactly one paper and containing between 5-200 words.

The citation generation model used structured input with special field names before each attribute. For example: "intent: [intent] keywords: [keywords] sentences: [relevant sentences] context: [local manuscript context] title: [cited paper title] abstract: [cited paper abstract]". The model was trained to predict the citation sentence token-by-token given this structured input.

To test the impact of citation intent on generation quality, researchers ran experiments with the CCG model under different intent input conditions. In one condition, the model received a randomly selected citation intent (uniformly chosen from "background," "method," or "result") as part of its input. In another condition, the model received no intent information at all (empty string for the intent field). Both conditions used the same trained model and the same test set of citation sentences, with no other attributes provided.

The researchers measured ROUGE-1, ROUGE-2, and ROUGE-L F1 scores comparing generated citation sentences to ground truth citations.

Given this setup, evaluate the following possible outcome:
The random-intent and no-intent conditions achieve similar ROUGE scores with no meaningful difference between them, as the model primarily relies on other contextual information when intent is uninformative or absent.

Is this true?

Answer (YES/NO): NO